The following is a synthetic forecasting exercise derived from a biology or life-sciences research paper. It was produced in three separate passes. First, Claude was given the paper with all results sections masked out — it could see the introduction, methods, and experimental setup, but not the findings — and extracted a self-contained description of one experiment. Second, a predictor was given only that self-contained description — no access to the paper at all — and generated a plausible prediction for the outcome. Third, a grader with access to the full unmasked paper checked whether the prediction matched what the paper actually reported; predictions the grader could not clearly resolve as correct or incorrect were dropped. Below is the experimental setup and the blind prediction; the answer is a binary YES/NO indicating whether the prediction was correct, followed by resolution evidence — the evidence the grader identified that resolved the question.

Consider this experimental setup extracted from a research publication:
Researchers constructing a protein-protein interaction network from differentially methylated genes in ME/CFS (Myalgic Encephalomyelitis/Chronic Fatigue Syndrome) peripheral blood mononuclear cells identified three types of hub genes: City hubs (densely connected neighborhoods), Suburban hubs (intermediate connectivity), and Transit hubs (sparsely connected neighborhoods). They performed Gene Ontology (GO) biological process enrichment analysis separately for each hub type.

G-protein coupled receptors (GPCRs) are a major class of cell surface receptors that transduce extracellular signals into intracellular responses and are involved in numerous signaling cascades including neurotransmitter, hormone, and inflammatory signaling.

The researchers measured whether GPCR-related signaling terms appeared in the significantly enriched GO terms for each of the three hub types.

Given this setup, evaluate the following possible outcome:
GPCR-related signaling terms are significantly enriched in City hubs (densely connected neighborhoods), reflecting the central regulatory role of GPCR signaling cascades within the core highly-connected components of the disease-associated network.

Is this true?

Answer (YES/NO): YES